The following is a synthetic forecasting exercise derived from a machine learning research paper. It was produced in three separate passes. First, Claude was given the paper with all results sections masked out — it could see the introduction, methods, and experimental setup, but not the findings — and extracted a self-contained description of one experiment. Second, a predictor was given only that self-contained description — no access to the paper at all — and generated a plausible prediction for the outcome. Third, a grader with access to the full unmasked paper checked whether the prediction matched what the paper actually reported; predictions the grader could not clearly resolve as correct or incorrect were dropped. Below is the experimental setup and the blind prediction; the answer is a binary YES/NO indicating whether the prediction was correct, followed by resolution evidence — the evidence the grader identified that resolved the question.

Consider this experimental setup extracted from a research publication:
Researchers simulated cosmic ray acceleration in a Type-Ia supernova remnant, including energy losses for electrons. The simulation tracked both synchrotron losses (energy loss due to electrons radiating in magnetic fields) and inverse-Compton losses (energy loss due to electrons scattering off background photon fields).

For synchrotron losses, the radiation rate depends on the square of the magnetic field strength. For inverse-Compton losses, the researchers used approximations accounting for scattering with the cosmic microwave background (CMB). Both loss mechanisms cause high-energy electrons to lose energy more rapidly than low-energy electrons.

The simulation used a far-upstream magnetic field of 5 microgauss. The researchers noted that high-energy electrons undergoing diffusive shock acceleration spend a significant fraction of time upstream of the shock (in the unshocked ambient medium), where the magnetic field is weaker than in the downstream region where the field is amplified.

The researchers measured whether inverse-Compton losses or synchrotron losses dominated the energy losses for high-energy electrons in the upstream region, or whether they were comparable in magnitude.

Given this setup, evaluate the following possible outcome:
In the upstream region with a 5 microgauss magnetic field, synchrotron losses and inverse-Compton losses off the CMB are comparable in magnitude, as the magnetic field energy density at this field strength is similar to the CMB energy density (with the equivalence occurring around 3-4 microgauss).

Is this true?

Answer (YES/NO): NO